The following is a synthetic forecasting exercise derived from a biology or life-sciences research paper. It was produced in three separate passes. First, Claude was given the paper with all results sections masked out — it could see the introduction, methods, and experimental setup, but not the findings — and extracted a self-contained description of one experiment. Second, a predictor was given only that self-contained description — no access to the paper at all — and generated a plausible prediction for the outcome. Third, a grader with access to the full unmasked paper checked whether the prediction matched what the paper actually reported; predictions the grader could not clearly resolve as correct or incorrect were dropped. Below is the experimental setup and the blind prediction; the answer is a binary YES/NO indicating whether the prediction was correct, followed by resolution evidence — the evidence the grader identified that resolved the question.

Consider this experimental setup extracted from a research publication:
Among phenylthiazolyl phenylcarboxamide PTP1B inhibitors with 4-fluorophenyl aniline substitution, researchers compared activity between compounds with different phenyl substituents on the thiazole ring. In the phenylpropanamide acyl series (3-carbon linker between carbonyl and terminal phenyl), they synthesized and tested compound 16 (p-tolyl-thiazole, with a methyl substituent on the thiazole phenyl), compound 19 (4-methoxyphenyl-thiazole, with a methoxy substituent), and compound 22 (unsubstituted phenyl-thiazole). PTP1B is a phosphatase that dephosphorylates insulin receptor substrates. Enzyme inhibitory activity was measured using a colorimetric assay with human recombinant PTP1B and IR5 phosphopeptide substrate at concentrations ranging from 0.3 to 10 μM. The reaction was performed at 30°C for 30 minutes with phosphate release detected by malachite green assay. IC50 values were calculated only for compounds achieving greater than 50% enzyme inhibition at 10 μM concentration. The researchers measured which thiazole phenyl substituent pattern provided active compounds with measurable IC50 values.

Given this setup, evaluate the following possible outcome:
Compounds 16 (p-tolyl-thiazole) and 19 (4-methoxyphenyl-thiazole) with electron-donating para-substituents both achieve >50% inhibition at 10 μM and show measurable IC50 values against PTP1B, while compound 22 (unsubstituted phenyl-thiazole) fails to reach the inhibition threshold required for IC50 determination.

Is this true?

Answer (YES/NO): NO